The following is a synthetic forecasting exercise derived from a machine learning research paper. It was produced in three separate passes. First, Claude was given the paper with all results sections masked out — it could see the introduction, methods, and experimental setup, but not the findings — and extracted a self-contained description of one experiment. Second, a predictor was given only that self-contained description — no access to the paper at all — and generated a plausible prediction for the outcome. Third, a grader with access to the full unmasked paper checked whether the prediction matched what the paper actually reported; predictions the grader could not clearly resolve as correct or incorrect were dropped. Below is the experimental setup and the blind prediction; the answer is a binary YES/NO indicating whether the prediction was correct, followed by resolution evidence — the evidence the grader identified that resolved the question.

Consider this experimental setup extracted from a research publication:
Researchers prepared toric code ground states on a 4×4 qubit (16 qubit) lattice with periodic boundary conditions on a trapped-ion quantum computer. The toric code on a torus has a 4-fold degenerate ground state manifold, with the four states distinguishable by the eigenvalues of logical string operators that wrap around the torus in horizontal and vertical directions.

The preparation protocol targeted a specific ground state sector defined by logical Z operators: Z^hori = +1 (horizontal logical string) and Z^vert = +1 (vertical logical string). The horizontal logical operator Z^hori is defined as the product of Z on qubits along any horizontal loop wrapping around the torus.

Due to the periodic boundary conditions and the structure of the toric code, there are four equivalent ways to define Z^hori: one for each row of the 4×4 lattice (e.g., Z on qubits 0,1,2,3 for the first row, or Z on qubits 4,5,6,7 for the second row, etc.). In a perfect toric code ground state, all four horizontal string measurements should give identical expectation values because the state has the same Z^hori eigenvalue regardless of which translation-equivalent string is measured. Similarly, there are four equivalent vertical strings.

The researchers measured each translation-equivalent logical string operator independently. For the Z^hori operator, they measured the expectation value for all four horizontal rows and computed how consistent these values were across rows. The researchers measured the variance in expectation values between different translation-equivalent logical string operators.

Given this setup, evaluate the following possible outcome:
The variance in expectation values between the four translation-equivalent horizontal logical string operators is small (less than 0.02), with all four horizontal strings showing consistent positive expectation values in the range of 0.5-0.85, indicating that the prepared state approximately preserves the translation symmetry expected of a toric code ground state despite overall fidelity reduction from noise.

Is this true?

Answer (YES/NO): NO